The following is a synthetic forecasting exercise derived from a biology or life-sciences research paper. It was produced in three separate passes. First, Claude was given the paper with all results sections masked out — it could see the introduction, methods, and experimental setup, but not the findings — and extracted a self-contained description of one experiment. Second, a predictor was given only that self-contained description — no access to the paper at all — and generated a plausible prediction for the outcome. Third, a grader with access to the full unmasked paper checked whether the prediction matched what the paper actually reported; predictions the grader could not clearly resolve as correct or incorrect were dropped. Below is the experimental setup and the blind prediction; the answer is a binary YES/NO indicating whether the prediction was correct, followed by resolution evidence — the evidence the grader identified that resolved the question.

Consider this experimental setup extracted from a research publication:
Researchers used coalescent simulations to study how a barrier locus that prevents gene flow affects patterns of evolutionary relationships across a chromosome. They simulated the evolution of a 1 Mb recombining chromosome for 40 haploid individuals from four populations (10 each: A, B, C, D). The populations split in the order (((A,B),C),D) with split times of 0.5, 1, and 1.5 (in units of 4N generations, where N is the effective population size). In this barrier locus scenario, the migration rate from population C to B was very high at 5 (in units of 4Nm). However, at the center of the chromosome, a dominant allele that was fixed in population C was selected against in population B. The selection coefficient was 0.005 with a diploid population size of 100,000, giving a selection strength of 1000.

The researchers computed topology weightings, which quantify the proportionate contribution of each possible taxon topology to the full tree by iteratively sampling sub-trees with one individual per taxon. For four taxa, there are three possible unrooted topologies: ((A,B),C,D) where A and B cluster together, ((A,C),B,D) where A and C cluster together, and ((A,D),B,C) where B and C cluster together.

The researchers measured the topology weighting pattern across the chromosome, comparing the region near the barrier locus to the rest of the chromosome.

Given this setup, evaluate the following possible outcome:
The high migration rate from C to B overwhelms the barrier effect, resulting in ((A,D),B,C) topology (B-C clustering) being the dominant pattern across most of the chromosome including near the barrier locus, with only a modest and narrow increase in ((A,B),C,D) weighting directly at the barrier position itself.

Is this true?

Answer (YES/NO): NO